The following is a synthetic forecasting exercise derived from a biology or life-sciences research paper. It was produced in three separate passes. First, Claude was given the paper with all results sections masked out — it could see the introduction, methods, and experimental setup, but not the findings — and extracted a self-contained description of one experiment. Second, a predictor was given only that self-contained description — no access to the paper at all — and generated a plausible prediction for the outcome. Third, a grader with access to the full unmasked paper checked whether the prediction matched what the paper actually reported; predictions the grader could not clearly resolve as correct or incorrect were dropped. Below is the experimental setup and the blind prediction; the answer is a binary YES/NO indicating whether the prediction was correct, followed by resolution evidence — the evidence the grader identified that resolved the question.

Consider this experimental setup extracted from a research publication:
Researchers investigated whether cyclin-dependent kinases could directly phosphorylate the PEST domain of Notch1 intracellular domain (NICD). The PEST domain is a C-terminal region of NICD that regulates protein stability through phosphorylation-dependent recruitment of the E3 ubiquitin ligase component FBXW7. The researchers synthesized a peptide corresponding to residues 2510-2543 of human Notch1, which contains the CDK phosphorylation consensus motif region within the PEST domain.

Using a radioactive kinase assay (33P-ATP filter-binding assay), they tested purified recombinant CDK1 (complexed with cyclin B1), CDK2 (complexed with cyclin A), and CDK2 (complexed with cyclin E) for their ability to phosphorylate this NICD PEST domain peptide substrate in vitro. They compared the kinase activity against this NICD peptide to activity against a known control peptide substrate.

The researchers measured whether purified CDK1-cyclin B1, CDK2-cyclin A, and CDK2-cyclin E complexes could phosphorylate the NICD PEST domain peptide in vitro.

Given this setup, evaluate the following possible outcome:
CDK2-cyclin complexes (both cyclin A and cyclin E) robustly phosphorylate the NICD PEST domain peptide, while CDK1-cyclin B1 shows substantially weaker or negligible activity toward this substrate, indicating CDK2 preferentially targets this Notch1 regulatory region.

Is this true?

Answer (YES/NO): NO